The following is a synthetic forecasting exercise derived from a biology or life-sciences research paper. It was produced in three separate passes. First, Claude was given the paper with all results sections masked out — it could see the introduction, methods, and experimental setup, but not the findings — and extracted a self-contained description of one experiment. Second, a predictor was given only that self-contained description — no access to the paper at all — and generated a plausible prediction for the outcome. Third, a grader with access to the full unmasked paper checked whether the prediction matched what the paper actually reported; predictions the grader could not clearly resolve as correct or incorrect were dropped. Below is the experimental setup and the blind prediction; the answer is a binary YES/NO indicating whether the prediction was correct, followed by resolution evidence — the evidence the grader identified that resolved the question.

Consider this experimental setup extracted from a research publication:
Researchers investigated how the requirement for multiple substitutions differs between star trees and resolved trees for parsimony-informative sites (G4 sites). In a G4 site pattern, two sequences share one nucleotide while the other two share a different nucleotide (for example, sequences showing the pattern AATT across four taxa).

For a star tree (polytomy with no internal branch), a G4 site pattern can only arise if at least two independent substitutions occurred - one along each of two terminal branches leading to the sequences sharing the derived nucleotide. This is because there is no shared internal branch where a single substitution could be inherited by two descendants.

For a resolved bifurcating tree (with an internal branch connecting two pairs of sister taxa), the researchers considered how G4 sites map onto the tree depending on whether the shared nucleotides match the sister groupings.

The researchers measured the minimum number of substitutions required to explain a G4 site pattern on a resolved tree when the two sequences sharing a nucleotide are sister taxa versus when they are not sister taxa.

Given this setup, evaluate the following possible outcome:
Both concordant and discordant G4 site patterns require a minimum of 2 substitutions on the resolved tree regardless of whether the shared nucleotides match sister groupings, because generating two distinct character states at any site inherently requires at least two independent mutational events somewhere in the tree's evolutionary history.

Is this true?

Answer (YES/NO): NO